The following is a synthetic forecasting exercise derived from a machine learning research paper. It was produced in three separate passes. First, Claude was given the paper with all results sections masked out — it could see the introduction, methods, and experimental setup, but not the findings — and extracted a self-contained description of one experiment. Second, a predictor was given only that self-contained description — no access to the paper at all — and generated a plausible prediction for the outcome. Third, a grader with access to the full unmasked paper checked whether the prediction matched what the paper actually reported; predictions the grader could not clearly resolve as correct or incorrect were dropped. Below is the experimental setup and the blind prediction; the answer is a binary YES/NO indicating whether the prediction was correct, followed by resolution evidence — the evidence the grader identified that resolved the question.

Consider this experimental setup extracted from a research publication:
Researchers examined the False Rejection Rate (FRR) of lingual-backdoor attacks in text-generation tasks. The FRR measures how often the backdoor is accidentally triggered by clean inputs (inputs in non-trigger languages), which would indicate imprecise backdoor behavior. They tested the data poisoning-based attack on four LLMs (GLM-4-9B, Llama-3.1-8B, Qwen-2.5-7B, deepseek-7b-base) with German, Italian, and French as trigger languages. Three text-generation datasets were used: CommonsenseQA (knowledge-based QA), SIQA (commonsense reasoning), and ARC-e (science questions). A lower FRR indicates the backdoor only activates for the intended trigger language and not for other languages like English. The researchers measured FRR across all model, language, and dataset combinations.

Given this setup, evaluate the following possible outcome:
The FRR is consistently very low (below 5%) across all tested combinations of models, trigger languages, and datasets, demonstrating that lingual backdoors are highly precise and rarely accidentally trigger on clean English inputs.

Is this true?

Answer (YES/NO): NO